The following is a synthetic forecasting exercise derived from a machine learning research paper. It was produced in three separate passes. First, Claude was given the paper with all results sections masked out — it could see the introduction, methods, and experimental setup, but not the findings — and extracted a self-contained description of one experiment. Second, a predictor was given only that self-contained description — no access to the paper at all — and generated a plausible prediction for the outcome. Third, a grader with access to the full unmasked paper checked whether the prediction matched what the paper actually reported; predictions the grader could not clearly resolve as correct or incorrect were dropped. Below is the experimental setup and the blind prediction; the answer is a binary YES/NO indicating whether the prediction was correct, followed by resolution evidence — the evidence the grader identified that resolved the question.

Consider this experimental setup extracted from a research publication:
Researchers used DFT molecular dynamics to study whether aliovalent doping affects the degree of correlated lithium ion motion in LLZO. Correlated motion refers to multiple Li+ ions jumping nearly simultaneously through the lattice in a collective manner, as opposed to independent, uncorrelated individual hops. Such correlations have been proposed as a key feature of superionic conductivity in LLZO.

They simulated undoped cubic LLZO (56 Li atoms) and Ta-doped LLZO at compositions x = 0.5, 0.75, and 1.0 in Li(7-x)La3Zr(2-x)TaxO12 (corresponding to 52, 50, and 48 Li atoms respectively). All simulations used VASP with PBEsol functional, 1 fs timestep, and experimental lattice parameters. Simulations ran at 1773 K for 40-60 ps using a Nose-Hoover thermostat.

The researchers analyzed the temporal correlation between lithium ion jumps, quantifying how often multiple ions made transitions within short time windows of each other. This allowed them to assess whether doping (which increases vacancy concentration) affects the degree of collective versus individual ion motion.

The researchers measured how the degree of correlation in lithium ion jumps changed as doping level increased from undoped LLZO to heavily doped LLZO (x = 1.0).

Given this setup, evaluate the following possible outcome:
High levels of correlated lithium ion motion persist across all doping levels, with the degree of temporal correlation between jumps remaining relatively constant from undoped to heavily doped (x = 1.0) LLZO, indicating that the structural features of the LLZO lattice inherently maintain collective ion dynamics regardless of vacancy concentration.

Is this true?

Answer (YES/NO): NO